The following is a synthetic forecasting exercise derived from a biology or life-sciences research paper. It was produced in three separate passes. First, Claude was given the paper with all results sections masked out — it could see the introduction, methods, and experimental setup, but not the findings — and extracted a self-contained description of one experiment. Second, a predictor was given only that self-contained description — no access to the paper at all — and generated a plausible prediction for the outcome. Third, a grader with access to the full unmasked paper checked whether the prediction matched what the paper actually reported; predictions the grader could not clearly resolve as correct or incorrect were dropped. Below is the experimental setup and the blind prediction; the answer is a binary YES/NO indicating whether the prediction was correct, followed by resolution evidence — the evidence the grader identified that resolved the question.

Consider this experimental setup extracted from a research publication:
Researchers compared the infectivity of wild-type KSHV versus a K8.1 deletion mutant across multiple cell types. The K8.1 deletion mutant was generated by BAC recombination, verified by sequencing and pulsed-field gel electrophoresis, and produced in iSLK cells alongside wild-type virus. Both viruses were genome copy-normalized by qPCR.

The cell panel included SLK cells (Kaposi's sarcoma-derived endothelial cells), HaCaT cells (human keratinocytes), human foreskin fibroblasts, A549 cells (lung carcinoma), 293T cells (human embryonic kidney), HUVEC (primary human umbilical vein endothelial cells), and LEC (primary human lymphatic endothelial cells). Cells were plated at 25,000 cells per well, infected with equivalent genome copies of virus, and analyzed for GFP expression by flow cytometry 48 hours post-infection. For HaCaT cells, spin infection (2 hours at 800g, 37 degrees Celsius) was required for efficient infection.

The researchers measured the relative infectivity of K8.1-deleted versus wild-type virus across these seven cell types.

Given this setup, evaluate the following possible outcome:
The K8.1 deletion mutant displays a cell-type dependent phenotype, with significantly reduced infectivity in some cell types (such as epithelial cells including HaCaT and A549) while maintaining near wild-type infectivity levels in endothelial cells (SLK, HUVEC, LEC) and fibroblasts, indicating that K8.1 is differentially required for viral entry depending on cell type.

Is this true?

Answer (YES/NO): YES